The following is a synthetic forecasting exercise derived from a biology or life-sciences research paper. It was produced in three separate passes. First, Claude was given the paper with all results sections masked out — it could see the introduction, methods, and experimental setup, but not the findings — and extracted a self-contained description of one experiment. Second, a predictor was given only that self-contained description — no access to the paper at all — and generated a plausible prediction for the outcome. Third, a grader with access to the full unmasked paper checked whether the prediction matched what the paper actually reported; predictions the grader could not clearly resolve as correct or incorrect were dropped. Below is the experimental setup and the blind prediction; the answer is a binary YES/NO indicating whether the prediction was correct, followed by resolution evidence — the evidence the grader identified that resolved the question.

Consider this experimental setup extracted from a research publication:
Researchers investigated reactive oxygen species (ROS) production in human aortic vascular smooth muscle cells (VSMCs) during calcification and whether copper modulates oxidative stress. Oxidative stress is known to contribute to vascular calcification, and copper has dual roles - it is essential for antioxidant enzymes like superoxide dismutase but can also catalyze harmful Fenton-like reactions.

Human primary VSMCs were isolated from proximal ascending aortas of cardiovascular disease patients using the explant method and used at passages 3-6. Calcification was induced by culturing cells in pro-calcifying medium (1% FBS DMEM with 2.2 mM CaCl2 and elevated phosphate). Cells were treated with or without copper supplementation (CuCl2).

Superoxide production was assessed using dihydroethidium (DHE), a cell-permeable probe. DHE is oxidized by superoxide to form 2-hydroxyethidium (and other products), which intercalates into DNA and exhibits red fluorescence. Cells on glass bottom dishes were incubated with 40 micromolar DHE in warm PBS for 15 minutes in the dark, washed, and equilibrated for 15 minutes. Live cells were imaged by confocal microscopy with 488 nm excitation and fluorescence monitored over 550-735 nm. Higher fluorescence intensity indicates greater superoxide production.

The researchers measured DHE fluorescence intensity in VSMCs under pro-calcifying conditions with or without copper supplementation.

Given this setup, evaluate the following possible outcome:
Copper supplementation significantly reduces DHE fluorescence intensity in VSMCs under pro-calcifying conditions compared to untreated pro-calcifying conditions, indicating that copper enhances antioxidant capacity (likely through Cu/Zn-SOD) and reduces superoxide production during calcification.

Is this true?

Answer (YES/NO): NO